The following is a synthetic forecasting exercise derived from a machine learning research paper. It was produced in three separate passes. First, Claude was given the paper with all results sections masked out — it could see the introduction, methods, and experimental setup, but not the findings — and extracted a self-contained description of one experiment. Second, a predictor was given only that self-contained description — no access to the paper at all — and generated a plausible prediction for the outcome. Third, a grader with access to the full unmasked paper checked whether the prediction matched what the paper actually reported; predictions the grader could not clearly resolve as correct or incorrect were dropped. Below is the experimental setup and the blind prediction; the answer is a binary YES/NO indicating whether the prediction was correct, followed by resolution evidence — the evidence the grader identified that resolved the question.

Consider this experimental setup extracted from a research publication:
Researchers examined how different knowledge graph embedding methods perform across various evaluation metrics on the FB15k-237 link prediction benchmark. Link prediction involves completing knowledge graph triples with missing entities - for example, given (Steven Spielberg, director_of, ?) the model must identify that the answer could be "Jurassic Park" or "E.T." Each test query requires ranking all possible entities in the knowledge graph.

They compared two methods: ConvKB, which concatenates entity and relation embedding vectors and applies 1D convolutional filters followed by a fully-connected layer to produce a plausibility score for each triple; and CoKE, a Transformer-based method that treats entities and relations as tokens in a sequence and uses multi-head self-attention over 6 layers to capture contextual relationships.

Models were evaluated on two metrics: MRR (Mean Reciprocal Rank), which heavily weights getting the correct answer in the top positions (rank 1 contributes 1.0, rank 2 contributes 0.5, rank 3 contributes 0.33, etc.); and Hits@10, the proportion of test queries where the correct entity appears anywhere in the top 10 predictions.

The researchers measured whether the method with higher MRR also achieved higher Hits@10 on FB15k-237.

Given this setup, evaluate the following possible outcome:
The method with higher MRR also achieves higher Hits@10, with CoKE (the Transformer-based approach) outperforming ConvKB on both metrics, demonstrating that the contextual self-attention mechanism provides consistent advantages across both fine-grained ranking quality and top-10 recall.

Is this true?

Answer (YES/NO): NO